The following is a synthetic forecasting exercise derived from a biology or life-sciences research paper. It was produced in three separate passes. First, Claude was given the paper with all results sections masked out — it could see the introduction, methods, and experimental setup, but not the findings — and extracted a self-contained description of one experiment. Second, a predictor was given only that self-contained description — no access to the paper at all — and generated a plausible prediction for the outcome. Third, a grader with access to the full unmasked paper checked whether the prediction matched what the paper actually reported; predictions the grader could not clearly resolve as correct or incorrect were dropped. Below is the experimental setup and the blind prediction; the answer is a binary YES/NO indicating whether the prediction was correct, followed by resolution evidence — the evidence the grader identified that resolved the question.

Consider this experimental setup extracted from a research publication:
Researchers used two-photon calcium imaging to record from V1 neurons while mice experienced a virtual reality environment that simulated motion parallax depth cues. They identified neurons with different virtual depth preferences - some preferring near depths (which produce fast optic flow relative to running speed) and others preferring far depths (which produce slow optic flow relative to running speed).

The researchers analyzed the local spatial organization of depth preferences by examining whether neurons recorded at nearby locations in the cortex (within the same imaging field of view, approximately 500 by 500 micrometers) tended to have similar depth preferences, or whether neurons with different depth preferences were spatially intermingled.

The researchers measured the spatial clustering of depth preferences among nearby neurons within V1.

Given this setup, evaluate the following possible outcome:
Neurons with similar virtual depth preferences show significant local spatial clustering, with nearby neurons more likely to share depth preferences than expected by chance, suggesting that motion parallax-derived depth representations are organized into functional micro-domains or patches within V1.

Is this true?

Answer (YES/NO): NO